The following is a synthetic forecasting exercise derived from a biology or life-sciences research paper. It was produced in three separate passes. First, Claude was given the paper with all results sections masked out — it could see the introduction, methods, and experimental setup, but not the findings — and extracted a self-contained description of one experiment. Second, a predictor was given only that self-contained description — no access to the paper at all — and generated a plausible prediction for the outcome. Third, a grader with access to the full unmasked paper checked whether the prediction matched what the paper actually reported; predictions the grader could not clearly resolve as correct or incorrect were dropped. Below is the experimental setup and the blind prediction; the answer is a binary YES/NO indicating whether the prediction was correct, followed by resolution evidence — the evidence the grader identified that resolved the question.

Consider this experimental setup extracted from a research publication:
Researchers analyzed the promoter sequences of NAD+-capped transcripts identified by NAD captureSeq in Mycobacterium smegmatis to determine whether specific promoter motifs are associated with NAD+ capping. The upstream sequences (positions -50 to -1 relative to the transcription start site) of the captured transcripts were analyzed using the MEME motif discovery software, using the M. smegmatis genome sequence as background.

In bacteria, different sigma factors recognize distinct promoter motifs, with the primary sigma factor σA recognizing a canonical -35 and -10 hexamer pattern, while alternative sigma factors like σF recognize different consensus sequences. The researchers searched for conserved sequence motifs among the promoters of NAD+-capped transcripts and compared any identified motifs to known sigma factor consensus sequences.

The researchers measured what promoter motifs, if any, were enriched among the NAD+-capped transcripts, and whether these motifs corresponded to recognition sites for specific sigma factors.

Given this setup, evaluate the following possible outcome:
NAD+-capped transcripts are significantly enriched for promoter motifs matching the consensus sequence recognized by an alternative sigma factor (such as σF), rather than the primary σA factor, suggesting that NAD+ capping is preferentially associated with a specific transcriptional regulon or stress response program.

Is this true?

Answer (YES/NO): NO